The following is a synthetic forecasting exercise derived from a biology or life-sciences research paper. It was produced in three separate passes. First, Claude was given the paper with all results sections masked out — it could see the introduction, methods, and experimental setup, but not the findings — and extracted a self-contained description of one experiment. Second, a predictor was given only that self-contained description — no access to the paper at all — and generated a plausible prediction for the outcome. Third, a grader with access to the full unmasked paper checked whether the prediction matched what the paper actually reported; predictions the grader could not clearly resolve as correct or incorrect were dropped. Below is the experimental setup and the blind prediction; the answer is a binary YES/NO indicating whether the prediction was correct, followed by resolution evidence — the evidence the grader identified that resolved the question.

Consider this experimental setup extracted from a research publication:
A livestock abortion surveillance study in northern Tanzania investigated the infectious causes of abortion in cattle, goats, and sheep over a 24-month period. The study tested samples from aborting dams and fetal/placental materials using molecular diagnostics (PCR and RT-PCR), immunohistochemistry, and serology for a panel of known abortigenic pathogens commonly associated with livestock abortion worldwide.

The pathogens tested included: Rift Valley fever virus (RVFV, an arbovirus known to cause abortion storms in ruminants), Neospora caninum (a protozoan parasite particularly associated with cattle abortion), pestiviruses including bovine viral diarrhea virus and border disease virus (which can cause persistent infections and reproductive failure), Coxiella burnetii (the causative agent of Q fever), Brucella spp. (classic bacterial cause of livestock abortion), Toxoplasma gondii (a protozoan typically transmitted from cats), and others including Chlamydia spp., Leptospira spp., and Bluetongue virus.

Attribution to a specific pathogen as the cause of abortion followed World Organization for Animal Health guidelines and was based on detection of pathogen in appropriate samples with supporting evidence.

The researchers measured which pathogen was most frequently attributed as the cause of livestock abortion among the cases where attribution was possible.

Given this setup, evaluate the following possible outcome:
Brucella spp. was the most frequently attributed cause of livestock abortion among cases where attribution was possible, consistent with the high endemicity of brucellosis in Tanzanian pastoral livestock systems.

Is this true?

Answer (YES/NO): NO